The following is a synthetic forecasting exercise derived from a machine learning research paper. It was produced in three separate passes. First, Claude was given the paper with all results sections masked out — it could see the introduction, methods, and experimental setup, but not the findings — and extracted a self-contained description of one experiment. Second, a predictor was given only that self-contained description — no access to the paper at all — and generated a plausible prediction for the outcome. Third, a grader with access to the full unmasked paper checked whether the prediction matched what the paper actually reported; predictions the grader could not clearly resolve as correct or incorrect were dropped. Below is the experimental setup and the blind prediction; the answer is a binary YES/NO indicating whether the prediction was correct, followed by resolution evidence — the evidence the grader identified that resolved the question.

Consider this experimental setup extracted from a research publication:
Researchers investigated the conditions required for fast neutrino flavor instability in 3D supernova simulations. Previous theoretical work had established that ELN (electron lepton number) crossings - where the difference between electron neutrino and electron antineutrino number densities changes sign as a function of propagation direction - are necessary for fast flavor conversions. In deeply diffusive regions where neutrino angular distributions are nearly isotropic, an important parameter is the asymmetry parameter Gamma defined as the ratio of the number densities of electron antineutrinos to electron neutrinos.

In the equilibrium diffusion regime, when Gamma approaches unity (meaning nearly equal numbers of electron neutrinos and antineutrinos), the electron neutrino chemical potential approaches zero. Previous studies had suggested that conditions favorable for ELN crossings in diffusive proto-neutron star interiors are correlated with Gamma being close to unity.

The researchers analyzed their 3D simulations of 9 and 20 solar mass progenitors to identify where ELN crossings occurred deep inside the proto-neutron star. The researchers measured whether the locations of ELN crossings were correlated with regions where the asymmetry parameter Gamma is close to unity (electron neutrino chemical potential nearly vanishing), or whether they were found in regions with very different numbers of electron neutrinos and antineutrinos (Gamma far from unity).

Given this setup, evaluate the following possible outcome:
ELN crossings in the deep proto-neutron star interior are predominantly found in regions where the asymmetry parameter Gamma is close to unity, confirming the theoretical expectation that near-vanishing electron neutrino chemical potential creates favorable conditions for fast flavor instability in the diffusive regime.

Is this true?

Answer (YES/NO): YES